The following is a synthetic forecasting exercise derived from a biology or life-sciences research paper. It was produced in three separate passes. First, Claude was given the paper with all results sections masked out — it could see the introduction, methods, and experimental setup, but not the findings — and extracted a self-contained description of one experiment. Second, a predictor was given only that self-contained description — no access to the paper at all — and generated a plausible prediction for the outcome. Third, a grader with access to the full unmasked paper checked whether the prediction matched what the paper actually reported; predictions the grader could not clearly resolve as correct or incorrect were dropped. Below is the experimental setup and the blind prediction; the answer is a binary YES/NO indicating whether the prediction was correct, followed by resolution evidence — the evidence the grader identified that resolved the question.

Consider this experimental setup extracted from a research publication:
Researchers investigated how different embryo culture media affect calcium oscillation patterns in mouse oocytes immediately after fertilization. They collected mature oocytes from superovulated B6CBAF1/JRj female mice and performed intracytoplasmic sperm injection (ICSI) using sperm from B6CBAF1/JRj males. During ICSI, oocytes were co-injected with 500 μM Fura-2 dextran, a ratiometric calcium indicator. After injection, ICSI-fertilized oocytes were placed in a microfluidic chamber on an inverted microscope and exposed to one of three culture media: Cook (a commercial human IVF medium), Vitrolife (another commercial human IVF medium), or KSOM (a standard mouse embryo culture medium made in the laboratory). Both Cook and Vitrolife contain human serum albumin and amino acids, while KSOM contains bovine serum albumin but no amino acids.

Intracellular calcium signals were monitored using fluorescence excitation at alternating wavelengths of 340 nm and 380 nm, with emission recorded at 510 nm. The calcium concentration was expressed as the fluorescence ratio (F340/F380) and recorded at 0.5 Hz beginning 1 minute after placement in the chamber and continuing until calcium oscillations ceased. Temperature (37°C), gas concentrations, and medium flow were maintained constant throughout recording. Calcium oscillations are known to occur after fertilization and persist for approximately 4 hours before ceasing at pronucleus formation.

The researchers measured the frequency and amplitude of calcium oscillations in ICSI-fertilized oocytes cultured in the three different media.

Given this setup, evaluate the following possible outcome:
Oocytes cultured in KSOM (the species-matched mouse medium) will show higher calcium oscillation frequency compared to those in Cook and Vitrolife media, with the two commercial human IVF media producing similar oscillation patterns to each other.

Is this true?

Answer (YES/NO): YES